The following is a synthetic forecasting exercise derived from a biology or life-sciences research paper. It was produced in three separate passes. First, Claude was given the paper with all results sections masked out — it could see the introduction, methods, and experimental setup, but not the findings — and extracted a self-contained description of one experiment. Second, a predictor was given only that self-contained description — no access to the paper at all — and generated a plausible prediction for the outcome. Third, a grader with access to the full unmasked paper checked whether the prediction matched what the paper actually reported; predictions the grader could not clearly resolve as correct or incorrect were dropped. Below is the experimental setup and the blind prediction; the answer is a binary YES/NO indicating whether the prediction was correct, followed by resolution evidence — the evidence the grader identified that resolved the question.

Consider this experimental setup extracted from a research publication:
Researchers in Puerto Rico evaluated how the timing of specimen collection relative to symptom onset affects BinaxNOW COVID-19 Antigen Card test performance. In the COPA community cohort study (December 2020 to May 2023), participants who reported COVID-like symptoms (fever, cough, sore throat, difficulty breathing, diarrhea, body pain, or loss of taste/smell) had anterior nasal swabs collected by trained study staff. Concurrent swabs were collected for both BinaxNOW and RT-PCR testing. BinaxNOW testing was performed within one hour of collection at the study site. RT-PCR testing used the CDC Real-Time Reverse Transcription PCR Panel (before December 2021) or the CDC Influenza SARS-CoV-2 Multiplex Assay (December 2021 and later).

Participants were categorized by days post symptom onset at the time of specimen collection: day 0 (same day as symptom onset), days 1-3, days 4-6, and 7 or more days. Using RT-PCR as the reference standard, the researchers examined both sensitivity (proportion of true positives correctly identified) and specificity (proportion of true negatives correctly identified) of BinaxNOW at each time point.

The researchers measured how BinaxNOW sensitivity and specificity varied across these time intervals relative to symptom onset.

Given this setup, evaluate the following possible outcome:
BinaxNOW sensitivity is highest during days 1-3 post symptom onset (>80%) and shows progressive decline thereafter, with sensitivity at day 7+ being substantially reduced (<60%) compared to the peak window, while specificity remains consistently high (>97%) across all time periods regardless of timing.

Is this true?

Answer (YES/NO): NO